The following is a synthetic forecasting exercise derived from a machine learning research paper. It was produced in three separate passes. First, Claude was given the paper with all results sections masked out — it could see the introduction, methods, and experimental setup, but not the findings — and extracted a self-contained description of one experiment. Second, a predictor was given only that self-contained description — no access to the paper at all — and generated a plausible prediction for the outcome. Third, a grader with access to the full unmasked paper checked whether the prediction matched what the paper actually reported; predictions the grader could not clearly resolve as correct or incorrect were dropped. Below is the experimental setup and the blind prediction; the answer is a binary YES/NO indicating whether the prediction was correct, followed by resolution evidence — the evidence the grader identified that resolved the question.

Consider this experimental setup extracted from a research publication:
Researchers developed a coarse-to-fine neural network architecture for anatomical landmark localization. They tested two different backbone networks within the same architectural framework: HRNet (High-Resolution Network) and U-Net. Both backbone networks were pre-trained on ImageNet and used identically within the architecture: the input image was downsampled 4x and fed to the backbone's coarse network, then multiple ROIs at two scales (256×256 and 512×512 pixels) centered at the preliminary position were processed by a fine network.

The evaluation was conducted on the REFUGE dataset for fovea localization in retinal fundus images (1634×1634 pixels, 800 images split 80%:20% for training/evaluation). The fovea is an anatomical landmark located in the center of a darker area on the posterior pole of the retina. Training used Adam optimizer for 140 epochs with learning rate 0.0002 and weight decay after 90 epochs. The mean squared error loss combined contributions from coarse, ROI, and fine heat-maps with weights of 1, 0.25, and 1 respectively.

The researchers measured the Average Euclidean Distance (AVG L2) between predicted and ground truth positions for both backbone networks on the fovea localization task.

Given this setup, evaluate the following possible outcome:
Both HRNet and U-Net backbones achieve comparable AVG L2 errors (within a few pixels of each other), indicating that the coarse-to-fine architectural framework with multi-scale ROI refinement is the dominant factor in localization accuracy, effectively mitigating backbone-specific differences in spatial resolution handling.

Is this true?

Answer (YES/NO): NO